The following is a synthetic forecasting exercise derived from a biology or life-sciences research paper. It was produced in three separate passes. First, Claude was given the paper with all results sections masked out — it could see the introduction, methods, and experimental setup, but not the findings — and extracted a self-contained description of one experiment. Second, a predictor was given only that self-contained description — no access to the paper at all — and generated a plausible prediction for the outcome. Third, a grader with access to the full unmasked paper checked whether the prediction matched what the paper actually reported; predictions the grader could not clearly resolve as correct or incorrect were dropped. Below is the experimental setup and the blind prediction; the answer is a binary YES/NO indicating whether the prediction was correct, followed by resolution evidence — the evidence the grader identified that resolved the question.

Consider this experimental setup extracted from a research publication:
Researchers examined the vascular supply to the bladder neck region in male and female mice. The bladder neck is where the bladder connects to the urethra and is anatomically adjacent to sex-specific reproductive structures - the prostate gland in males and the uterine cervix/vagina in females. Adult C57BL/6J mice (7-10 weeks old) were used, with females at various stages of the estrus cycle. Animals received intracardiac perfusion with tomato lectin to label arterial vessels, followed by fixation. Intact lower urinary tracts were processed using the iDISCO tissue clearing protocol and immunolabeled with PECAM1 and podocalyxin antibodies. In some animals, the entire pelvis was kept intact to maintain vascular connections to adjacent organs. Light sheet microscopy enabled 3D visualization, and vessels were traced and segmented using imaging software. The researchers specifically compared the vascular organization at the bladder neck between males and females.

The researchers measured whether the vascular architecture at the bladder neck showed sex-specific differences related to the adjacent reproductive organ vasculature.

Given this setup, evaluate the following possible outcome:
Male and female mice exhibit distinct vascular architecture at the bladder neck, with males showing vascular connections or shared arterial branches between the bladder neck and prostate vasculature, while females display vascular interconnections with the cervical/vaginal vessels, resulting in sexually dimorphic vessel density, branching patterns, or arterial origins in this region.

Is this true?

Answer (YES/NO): NO